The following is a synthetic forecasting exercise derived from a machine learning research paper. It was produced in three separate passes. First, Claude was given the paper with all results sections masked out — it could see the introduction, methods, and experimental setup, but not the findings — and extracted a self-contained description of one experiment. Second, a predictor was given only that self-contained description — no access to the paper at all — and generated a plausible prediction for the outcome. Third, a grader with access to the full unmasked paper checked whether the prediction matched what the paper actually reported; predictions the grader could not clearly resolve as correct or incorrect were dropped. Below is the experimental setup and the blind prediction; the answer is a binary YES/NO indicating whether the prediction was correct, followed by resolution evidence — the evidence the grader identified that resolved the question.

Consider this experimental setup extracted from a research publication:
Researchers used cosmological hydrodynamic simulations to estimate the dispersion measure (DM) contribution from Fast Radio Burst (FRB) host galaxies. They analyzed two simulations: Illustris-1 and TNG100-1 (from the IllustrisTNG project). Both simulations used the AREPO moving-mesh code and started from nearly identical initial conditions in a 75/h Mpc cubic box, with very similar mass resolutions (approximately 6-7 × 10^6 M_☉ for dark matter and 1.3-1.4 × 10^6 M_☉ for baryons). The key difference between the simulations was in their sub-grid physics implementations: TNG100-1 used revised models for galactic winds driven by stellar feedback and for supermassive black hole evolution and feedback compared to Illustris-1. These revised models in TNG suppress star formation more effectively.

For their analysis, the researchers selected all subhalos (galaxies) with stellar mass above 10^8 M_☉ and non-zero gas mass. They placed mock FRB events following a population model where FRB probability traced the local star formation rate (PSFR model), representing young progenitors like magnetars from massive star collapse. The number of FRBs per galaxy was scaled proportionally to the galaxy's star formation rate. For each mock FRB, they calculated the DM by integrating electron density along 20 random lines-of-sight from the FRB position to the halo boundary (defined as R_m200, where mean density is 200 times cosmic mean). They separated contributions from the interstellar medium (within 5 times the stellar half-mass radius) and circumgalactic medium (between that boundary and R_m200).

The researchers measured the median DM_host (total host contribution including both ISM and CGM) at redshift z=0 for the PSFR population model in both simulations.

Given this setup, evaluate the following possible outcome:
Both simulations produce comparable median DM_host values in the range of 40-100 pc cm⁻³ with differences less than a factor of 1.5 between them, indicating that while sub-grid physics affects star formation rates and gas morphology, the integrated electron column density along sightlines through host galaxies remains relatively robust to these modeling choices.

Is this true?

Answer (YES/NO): NO